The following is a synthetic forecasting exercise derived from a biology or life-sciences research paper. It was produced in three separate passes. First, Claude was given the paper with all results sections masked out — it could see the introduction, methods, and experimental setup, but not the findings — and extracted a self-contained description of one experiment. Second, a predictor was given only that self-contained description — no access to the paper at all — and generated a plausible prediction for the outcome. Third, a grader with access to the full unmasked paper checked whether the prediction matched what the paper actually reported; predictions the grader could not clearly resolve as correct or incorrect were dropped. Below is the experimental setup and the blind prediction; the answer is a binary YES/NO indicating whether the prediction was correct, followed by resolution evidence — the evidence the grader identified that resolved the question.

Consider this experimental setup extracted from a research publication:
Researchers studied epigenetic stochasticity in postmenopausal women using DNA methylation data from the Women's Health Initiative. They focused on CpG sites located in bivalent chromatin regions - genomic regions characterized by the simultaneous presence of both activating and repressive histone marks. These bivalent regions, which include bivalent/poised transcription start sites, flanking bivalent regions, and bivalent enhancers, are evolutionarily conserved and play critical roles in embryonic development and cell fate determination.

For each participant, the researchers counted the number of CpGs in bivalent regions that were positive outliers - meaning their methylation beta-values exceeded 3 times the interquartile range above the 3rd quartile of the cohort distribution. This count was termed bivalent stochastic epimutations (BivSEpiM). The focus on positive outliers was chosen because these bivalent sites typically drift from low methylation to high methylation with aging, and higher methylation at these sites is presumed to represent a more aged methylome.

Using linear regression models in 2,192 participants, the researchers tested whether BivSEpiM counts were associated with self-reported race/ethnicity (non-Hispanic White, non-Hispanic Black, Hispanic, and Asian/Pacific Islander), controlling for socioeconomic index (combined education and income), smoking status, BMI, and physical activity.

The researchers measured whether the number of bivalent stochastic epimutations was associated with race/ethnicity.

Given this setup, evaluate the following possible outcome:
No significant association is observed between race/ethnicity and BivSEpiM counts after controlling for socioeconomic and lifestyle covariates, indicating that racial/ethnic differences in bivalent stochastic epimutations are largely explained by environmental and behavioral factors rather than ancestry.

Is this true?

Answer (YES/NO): NO